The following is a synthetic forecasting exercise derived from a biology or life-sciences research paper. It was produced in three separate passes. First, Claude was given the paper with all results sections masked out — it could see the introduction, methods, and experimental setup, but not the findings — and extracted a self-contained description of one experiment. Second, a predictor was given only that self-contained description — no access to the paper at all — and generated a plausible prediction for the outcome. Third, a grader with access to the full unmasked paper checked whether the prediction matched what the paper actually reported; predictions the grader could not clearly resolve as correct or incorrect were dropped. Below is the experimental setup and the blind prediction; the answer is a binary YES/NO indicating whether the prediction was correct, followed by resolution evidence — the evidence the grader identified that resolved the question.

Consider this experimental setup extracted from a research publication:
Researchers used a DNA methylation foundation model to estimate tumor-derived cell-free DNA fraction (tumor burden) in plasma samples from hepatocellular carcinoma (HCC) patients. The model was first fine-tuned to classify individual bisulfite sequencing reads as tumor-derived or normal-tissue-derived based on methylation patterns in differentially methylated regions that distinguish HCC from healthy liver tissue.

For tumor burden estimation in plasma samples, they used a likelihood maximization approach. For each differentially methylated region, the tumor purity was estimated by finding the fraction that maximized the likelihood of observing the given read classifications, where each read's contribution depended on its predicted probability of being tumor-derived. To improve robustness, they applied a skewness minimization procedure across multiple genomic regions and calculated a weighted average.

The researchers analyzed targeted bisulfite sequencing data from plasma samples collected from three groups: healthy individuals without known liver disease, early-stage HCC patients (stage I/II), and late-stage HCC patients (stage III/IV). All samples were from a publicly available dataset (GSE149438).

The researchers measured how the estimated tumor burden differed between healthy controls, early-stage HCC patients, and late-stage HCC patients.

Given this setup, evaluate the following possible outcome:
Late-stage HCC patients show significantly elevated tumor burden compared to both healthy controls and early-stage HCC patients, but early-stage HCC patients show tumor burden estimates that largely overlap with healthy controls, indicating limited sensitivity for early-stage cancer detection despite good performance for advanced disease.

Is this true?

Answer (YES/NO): NO